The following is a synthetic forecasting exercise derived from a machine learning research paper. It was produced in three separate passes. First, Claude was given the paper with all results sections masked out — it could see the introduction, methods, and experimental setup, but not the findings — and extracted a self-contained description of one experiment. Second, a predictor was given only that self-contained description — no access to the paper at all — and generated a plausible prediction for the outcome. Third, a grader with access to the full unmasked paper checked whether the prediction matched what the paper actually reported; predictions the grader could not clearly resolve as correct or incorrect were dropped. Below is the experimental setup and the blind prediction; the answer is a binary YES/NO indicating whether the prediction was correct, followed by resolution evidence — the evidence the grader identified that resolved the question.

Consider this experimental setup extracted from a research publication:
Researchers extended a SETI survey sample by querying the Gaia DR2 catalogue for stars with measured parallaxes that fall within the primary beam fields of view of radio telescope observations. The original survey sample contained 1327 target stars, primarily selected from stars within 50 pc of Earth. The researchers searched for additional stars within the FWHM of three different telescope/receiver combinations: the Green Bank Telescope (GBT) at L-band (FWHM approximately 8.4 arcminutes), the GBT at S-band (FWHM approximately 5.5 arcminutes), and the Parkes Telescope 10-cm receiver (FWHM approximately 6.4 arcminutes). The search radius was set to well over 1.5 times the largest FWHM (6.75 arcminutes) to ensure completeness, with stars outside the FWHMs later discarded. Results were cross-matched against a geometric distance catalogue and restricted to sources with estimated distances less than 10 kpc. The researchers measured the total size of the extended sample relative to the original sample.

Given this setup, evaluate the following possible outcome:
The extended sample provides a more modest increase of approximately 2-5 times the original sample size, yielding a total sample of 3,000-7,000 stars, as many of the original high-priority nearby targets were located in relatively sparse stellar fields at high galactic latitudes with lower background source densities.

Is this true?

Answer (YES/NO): NO